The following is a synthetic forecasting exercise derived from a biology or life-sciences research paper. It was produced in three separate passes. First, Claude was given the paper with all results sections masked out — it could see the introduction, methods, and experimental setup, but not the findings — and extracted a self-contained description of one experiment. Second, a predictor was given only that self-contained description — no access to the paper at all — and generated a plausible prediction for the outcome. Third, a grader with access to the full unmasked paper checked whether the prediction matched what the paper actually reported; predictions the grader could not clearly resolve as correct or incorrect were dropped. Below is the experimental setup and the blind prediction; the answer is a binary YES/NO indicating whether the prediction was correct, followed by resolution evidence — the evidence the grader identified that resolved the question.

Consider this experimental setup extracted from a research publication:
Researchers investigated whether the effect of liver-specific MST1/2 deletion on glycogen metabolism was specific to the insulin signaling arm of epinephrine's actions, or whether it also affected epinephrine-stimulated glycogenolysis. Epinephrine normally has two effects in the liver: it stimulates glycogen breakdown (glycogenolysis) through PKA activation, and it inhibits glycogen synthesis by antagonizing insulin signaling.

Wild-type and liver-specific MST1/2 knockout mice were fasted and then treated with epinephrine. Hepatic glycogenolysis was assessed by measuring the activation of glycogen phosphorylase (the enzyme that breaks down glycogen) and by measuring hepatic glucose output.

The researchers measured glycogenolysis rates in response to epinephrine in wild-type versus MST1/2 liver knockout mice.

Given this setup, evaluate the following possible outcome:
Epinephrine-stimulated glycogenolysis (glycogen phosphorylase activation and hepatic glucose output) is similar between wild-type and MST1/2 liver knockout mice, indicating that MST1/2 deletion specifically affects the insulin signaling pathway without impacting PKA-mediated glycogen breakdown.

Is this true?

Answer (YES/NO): YES